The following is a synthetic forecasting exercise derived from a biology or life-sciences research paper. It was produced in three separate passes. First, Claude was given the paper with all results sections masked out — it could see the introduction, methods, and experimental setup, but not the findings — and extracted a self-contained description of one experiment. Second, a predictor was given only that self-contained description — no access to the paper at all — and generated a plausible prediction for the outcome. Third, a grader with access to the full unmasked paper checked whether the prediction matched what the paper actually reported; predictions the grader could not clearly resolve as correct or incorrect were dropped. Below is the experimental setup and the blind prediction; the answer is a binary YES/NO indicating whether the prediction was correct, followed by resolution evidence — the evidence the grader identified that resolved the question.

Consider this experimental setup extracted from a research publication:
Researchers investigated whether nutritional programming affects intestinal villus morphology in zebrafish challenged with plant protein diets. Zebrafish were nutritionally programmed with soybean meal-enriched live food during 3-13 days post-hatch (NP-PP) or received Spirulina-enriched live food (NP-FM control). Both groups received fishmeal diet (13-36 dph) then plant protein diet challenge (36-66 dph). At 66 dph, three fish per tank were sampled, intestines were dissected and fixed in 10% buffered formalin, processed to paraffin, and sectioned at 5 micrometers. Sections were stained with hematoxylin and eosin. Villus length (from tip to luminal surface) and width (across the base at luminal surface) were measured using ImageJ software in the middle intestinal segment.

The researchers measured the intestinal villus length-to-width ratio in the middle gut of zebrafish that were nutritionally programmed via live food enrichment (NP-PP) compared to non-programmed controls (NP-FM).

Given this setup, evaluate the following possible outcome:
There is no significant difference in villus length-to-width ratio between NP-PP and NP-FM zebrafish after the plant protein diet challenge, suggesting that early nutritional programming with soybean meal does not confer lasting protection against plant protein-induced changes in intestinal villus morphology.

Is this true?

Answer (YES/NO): YES